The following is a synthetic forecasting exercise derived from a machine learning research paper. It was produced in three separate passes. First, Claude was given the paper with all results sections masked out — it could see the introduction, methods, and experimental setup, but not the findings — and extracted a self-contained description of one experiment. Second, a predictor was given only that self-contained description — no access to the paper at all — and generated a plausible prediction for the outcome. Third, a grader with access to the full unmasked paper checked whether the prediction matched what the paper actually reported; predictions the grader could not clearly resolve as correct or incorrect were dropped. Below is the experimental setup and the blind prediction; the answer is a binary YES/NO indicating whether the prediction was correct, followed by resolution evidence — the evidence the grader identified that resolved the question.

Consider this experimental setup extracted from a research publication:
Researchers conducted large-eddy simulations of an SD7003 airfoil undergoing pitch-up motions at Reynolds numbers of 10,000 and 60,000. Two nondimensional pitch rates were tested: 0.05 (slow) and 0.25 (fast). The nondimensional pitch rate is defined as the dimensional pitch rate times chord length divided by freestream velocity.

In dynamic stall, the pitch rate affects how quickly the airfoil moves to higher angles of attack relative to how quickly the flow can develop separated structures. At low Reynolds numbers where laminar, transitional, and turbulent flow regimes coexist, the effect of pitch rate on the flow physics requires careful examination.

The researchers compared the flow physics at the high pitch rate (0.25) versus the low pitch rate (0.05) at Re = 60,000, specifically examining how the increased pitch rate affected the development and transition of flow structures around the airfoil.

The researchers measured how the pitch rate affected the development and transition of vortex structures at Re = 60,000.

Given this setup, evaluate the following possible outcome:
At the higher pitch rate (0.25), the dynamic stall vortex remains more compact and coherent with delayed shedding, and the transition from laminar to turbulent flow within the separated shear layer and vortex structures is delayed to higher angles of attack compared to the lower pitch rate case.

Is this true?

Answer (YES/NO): NO